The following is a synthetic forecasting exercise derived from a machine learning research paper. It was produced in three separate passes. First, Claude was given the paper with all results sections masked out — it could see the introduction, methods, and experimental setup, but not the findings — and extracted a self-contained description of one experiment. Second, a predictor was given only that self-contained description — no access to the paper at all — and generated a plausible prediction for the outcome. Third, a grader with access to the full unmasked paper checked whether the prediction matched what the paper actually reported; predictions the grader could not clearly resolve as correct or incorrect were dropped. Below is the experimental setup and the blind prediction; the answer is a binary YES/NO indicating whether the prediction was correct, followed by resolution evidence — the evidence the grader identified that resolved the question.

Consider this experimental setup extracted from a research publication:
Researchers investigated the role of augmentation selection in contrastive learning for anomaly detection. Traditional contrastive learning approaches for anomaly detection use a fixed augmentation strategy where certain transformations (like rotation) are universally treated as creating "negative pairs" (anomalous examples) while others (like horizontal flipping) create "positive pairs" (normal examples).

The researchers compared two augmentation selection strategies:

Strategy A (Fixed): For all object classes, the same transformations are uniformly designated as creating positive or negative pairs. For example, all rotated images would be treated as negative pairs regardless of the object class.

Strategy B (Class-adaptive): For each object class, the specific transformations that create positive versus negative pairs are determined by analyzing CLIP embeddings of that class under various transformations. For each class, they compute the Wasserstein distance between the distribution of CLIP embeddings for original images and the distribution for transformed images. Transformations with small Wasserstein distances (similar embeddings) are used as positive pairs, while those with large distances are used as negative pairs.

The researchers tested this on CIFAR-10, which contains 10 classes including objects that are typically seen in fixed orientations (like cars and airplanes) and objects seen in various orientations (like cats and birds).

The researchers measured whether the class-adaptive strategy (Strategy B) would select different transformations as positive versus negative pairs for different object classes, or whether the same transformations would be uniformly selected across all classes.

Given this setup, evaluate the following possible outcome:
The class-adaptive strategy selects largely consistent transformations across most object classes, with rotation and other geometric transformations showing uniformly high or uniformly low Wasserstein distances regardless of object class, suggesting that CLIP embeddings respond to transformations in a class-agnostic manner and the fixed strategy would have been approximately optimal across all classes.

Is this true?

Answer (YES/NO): NO